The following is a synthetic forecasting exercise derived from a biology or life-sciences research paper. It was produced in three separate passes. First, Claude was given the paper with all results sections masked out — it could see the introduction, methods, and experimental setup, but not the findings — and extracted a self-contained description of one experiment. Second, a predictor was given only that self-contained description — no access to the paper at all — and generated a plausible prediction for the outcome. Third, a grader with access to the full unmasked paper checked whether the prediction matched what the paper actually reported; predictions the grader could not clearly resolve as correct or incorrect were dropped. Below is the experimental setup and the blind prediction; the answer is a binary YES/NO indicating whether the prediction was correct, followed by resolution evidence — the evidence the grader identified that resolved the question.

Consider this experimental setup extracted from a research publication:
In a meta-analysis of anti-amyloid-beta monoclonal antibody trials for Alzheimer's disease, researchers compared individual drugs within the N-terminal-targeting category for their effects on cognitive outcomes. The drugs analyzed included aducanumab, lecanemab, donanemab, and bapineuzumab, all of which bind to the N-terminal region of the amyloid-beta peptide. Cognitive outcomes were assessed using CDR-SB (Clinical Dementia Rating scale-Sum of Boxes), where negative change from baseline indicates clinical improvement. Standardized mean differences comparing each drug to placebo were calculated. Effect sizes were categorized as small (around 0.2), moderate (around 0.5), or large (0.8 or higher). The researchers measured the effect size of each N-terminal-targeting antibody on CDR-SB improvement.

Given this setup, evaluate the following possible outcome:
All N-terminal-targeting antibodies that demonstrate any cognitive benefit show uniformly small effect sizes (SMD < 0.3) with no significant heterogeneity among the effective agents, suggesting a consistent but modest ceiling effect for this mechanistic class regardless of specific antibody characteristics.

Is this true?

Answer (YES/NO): NO